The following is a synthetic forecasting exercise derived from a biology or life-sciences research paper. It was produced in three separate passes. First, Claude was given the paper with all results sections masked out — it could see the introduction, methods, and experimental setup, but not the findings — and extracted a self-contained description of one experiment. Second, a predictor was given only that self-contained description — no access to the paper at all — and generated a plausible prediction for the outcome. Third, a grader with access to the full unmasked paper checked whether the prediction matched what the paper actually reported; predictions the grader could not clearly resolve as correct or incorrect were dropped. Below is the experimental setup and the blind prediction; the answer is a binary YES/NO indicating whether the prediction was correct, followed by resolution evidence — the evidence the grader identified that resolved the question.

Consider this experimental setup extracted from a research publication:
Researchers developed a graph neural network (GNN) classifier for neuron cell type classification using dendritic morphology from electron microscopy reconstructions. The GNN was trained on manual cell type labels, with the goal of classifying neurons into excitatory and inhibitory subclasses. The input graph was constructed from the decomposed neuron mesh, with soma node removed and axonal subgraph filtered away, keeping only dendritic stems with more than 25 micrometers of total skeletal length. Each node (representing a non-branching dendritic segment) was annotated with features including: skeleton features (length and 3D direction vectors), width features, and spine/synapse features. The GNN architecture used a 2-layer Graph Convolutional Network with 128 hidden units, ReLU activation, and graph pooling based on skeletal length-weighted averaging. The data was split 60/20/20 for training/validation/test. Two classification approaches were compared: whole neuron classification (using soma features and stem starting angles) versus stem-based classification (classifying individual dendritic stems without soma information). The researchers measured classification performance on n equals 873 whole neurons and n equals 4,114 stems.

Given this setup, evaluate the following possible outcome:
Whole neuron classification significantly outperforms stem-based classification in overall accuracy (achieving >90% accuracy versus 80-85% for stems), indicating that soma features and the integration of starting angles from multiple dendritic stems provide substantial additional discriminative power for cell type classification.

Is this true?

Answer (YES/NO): NO